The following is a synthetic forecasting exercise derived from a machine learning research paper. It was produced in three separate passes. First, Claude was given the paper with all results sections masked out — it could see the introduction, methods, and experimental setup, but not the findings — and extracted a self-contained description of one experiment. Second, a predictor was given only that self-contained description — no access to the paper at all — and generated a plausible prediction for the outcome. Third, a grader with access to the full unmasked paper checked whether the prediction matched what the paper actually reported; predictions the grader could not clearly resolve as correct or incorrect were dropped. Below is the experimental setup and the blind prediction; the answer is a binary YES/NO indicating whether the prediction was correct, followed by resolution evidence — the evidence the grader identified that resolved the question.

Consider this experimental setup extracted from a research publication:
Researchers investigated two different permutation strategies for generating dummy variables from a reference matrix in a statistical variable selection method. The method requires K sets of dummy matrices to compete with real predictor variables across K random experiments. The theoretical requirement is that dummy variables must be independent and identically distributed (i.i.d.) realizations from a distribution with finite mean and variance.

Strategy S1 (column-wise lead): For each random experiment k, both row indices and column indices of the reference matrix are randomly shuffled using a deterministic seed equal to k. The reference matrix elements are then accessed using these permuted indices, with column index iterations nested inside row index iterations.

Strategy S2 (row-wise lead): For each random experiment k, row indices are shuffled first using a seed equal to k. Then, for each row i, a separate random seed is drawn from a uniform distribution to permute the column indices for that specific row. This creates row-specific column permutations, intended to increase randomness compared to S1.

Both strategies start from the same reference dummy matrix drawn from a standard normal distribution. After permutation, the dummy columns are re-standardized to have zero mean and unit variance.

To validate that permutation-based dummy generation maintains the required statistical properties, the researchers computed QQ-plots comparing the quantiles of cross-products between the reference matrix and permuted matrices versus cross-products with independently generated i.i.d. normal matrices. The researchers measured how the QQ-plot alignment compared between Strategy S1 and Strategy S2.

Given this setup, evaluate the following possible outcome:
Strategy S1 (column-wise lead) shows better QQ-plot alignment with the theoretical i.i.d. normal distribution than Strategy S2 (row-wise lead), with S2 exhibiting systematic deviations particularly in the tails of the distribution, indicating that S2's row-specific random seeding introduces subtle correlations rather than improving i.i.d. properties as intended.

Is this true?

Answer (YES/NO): NO